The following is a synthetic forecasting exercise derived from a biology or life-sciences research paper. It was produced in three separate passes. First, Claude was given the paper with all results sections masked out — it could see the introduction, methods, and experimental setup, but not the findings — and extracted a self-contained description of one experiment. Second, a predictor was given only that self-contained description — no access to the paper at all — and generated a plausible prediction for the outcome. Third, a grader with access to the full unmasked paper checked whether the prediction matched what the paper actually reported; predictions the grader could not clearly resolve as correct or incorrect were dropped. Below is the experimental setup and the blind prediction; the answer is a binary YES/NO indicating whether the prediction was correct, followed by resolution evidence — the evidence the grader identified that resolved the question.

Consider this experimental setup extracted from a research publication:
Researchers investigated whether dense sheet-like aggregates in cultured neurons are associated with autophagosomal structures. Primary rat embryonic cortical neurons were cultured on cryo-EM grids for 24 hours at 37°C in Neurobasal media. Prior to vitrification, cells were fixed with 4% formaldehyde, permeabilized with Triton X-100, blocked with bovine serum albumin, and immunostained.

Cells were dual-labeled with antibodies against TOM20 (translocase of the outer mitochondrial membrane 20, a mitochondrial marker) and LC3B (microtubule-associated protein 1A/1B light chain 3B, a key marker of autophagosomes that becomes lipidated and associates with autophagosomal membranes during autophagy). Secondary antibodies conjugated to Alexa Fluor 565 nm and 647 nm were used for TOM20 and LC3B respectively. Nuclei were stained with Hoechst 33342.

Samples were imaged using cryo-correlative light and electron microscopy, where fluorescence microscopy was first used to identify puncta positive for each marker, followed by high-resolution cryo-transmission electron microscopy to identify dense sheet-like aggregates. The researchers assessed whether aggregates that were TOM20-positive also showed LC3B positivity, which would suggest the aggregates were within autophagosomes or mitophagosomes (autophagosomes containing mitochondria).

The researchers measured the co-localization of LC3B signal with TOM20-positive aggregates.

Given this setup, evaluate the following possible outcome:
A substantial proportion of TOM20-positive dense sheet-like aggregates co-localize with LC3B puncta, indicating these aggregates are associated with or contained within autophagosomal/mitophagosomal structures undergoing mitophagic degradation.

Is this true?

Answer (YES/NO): NO